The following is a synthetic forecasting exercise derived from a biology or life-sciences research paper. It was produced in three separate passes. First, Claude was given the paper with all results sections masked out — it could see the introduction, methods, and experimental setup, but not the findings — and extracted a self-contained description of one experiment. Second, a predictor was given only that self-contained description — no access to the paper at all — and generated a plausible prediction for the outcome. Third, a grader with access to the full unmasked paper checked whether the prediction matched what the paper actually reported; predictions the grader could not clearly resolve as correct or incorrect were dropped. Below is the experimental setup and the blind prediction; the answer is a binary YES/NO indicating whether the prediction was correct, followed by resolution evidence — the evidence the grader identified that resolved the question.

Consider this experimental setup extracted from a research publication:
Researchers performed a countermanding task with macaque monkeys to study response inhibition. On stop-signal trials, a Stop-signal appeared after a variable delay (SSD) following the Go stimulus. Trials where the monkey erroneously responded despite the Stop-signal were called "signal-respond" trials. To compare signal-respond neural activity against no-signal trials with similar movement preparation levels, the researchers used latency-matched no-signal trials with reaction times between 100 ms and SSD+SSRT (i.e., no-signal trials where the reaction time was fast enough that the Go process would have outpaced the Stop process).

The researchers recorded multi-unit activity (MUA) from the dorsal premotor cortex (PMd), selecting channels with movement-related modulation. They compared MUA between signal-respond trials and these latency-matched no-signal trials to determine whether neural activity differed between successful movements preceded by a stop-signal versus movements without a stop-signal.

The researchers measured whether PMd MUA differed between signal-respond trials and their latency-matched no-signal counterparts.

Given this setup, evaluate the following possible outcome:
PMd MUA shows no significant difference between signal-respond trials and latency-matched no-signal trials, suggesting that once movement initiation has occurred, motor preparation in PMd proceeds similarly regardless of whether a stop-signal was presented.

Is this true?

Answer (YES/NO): YES